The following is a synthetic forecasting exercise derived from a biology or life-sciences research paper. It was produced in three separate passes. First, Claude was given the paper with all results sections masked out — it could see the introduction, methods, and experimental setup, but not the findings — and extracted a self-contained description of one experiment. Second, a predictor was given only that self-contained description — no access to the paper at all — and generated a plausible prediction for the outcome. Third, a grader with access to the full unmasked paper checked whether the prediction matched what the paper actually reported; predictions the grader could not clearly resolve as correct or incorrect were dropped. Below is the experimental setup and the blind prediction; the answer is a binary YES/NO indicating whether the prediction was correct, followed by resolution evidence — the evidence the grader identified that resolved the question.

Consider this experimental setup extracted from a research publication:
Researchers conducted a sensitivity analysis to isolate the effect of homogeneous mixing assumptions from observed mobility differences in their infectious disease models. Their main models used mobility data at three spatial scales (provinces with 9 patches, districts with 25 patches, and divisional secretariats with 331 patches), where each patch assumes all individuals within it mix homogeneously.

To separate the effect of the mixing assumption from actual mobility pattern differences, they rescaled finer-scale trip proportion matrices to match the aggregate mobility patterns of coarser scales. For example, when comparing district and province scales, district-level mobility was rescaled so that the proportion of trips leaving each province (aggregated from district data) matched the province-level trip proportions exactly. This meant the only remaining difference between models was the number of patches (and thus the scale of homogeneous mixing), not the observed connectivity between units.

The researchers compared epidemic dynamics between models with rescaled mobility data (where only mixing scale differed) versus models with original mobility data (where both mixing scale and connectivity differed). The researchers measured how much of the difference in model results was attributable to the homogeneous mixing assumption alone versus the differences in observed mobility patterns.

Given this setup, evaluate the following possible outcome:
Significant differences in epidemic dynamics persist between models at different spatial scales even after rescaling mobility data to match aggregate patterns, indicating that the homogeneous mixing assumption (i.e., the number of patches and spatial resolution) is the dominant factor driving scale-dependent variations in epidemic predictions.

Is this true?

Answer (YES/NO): NO